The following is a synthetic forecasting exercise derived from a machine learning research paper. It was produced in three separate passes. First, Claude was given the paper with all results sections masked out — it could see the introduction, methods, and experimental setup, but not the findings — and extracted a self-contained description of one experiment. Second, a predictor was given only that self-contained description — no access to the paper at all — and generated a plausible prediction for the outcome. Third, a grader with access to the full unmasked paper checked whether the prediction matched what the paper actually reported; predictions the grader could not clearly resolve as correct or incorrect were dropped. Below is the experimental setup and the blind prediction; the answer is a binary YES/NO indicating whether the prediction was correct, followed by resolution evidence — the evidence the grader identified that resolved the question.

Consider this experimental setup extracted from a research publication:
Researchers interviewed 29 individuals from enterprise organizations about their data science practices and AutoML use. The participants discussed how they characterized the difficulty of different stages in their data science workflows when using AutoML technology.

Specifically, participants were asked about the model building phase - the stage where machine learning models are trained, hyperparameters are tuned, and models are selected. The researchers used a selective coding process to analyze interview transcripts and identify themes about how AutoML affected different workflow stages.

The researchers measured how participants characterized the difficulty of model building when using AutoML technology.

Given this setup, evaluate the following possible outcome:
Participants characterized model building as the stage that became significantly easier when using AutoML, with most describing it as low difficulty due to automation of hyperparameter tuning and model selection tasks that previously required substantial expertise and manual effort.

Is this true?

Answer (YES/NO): YES